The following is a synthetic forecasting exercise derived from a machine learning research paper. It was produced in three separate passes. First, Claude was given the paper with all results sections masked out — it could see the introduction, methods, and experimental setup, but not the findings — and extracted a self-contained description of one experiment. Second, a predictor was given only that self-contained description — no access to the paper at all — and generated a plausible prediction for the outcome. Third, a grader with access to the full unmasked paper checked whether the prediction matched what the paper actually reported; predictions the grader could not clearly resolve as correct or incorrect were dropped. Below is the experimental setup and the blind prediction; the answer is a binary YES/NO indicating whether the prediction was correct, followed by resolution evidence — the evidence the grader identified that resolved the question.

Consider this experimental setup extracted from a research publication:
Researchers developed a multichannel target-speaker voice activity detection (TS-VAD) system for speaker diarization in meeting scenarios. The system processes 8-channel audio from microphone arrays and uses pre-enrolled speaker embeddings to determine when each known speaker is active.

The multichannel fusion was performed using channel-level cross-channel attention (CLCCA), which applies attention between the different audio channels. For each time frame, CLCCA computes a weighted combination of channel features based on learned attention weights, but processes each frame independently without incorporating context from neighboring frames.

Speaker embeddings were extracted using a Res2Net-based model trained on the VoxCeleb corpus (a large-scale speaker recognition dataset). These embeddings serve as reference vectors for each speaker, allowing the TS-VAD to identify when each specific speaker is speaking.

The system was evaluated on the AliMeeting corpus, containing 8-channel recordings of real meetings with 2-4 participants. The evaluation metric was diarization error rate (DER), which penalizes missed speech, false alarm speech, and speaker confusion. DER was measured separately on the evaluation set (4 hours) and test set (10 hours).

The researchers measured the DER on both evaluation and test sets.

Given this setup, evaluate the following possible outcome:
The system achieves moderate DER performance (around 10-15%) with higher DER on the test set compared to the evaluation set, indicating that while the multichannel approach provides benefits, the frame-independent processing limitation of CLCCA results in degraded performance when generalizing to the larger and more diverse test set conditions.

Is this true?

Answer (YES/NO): NO